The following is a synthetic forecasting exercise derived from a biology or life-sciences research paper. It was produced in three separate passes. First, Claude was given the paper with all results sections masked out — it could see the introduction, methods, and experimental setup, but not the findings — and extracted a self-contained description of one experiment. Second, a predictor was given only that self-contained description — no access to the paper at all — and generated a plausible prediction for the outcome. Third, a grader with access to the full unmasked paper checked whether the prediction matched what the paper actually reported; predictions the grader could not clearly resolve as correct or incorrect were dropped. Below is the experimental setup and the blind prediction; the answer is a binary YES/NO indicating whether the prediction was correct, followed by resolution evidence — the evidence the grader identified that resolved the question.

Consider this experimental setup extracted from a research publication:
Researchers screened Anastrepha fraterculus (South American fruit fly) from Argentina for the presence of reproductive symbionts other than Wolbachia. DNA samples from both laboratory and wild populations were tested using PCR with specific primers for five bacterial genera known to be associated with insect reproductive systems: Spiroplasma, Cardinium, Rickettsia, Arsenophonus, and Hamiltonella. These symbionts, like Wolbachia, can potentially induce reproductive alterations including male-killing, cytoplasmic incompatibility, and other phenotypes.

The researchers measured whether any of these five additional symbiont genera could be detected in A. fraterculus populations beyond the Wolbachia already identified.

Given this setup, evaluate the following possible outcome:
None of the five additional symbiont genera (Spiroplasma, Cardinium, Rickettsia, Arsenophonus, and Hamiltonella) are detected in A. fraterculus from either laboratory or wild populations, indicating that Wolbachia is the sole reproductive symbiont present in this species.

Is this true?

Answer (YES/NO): YES